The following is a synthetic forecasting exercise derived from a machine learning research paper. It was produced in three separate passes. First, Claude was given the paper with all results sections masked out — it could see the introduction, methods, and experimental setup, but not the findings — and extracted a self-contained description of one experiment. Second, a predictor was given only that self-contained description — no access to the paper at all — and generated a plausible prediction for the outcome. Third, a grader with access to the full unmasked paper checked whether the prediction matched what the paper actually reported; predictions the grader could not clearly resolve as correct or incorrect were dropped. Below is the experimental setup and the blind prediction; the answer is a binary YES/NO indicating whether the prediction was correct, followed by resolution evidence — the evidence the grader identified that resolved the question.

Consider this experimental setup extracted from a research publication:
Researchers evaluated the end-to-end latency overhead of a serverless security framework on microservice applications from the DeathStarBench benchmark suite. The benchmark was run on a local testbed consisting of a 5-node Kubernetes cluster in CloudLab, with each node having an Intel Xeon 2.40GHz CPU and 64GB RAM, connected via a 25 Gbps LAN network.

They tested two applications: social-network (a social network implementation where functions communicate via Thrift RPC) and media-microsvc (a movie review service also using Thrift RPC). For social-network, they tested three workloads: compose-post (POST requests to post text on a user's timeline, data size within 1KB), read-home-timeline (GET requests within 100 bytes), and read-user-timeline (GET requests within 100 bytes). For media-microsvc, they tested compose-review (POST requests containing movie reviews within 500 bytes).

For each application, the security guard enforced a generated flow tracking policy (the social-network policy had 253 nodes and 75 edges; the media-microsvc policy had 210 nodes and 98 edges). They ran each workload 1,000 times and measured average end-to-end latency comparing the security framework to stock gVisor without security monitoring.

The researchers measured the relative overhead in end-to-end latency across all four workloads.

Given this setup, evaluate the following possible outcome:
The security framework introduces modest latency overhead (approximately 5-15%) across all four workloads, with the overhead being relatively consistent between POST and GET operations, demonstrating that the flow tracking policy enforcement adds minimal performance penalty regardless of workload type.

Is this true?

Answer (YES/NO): NO